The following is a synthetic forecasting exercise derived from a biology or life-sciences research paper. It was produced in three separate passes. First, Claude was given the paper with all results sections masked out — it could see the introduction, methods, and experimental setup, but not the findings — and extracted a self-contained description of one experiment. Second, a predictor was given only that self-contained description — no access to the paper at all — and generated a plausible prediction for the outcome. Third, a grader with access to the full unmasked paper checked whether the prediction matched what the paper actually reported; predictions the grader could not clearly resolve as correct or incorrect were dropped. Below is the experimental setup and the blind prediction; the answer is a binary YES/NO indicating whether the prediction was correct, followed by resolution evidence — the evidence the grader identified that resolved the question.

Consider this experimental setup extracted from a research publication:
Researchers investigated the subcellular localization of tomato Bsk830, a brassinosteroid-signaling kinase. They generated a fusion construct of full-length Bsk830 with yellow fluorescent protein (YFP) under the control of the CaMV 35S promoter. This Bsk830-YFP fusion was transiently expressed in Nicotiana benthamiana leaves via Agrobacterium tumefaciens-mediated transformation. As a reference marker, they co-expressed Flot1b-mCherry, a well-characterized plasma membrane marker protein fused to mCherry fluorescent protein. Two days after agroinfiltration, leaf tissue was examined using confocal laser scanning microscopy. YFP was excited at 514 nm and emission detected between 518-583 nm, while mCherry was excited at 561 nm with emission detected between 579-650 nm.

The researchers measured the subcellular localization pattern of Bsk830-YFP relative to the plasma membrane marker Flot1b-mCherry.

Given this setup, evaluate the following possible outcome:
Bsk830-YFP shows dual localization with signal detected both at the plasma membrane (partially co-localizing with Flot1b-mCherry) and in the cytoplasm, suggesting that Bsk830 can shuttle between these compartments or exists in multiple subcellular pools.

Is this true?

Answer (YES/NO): NO